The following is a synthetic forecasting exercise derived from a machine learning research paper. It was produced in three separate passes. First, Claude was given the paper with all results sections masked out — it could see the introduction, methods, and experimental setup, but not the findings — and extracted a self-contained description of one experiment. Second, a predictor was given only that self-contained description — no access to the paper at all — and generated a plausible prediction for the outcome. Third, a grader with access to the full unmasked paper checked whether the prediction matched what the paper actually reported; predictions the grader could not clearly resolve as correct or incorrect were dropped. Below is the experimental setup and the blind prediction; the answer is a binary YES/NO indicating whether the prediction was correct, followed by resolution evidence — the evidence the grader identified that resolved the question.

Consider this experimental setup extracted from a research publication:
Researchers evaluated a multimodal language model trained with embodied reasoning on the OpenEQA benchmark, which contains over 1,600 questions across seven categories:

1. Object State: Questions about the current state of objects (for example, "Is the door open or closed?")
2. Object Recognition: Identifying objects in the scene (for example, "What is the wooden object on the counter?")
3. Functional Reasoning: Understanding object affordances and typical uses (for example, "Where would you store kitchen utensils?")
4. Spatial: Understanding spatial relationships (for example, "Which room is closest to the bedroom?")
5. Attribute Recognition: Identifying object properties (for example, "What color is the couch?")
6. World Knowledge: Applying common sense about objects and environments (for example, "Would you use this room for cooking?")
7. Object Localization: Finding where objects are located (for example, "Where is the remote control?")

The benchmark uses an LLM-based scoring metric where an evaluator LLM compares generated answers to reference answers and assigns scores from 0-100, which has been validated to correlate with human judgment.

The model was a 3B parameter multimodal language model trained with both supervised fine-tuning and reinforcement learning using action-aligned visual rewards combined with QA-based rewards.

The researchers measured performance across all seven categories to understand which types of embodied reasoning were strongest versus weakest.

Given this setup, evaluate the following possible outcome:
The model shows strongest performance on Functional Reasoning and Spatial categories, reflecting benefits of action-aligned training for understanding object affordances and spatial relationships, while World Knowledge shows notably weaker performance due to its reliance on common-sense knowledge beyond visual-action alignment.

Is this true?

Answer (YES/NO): NO